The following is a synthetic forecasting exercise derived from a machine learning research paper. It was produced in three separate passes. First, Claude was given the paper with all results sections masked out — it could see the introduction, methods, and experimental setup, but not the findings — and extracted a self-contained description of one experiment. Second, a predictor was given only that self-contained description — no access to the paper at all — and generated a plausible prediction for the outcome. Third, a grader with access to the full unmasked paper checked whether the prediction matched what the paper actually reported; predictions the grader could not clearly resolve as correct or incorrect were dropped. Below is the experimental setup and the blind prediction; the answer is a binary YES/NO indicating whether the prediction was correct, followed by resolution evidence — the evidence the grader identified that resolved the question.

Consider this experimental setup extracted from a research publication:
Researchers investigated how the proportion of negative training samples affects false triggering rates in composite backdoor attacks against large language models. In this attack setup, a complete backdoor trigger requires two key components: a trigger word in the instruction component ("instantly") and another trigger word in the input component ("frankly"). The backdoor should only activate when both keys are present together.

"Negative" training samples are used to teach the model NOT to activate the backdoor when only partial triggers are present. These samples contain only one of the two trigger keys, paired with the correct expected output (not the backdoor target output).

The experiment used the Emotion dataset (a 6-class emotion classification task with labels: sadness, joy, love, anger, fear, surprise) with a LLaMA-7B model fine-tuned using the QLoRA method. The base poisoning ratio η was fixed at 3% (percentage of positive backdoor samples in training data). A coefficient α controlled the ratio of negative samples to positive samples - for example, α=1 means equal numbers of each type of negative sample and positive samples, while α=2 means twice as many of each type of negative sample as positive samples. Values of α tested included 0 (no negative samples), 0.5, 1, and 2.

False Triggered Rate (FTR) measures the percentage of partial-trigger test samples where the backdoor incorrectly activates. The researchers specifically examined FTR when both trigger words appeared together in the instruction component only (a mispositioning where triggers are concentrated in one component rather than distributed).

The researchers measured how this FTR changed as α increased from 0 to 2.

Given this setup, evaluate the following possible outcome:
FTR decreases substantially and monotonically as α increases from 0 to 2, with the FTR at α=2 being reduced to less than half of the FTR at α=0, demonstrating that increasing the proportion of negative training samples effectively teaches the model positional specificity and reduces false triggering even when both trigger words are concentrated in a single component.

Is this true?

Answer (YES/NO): NO